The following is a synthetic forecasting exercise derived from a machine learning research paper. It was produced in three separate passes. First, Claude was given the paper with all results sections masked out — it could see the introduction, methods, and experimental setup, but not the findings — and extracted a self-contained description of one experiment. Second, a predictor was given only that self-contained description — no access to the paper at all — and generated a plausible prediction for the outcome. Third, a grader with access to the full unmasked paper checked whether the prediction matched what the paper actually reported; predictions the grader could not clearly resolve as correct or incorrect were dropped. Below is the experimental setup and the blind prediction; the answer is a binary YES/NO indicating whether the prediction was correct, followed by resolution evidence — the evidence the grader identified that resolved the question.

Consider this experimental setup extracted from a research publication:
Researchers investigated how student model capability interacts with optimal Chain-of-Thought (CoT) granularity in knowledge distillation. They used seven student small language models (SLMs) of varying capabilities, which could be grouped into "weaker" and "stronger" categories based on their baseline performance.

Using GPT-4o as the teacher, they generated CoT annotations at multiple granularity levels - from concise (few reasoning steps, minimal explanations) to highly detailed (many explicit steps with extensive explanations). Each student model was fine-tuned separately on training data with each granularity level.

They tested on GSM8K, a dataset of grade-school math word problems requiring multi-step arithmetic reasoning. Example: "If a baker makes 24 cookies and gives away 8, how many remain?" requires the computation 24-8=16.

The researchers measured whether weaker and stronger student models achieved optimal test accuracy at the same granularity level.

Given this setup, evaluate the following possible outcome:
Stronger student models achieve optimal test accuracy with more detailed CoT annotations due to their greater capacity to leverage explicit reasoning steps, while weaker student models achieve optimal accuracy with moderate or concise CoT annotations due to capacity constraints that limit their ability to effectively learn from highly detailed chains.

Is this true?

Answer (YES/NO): YES